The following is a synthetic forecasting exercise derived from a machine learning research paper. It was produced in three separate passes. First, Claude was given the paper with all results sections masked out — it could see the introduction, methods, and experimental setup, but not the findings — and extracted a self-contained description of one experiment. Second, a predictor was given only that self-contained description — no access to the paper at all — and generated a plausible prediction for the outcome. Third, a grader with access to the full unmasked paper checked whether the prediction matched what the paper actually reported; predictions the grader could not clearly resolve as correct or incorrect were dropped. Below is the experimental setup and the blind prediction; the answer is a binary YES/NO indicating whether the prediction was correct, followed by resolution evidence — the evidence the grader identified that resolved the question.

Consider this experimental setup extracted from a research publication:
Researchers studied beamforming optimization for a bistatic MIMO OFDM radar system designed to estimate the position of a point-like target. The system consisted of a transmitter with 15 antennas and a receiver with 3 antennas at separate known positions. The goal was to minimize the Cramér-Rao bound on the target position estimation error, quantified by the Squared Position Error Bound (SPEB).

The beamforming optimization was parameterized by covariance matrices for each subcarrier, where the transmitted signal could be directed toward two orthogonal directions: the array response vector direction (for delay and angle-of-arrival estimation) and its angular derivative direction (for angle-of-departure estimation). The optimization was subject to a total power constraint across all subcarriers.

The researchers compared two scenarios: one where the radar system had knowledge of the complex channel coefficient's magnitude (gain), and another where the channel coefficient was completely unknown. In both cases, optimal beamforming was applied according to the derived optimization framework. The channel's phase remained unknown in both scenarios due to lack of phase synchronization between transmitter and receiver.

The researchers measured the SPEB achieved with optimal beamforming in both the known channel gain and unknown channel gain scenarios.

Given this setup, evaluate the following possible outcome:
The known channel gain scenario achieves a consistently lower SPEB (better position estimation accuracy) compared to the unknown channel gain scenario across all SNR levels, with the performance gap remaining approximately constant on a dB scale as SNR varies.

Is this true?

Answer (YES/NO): NO